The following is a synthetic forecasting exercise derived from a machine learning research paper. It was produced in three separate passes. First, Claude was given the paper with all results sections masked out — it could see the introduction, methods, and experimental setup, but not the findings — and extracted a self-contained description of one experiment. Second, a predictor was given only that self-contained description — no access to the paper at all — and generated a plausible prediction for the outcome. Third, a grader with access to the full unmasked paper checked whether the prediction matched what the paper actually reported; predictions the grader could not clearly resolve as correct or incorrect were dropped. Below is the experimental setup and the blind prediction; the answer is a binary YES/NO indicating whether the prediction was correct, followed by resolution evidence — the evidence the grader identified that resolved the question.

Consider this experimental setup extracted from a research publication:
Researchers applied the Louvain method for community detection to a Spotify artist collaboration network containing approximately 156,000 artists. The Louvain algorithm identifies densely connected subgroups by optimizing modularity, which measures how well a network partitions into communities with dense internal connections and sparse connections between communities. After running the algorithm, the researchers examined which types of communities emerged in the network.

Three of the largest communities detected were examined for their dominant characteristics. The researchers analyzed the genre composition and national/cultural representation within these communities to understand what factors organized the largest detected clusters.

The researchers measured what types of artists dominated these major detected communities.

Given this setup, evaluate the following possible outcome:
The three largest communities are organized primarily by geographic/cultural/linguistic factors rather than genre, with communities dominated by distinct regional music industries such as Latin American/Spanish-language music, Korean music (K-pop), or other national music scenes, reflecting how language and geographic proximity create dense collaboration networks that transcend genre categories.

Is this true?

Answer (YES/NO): NO